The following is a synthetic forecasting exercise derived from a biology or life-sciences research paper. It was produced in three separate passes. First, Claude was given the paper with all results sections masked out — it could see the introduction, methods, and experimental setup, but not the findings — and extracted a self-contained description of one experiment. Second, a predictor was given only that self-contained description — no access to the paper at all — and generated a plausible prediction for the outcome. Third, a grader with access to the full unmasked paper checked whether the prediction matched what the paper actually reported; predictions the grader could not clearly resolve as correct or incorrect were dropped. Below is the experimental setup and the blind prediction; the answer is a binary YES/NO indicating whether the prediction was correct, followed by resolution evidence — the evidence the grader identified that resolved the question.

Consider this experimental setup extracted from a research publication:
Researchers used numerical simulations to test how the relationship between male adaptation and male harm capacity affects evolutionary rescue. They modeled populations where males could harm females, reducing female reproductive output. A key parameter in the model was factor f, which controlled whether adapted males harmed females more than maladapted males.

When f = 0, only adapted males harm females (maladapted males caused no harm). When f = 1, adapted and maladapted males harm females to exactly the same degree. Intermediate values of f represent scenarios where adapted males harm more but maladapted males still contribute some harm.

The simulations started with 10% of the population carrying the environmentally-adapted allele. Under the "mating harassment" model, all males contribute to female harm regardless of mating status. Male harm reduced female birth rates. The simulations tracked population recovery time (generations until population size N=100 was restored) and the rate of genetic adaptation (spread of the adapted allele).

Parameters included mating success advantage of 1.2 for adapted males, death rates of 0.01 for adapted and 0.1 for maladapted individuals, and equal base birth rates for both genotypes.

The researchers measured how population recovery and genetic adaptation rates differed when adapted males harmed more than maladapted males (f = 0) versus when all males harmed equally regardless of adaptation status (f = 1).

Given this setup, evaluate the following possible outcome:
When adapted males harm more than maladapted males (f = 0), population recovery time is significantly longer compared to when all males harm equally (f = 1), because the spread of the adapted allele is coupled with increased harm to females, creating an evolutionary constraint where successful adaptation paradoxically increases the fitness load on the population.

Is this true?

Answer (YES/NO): NO